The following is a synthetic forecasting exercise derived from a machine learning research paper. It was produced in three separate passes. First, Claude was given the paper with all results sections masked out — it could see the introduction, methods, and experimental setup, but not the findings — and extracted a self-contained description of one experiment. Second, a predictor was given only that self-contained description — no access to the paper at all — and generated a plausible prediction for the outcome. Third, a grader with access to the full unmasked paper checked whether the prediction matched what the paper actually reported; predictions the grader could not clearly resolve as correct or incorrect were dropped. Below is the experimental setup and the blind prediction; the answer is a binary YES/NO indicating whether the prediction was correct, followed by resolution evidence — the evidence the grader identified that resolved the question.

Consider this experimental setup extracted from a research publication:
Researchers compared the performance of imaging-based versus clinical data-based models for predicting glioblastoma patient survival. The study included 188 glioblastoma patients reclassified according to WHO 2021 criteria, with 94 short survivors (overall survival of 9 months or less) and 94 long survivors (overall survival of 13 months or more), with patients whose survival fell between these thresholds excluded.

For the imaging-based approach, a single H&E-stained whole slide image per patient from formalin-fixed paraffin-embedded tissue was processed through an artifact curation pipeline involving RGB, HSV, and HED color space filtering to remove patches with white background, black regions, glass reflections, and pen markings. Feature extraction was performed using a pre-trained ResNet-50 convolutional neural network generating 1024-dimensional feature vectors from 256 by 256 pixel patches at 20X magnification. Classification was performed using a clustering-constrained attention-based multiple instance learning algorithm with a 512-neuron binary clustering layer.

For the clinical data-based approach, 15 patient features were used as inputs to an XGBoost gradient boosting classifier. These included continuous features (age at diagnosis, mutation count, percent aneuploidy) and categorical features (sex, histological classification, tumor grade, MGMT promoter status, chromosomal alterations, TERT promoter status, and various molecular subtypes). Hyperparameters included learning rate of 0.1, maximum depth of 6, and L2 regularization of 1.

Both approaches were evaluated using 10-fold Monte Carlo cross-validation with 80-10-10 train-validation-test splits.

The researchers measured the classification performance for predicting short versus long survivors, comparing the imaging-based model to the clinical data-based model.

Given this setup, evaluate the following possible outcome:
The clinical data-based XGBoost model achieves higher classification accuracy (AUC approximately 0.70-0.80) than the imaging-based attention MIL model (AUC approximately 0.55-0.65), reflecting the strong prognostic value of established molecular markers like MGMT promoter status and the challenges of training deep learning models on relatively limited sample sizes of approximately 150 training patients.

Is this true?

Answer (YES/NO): YES